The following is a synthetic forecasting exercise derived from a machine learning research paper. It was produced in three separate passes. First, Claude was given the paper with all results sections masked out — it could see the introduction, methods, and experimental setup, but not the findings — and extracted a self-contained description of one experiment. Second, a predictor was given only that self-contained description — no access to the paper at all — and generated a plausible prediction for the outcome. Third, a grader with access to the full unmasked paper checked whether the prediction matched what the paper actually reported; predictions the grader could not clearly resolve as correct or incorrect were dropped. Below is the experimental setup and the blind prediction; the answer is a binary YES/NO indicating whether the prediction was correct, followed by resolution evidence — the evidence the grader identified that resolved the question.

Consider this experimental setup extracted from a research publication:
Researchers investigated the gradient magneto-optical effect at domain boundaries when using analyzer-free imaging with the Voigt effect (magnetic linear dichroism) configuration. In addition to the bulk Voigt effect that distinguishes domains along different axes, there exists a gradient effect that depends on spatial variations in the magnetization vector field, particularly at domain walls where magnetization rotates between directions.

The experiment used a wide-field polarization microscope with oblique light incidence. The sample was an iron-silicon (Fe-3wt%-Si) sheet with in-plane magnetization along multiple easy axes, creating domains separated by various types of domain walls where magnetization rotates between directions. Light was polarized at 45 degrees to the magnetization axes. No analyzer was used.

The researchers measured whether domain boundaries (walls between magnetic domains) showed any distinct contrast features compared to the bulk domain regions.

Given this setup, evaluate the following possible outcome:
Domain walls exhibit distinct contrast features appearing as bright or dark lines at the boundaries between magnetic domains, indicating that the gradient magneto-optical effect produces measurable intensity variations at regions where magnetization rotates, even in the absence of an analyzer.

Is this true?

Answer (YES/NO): YES